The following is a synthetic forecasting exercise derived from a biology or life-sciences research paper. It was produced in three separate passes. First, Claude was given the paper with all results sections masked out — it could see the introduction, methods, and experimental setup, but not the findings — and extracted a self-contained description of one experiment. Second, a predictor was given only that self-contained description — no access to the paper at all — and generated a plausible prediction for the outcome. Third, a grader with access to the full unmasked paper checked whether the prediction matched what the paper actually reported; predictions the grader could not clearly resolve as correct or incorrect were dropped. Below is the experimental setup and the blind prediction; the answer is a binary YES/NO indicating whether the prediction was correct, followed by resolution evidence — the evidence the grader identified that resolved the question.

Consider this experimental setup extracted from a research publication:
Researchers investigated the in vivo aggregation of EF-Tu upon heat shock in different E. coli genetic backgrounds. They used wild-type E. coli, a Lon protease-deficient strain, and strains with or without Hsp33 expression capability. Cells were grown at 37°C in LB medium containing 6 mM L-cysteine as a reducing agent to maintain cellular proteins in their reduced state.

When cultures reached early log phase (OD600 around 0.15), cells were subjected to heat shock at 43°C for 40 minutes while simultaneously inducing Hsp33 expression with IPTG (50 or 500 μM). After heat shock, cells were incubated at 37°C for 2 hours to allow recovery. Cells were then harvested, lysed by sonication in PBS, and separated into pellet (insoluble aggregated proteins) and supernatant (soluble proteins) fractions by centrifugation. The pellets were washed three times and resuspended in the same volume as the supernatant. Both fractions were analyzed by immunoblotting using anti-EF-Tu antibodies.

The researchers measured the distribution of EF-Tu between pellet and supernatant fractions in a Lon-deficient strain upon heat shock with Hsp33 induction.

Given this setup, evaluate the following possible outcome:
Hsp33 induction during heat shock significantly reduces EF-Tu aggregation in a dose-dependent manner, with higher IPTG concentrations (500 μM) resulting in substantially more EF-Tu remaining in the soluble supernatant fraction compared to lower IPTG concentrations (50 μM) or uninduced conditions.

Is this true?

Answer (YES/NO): NO